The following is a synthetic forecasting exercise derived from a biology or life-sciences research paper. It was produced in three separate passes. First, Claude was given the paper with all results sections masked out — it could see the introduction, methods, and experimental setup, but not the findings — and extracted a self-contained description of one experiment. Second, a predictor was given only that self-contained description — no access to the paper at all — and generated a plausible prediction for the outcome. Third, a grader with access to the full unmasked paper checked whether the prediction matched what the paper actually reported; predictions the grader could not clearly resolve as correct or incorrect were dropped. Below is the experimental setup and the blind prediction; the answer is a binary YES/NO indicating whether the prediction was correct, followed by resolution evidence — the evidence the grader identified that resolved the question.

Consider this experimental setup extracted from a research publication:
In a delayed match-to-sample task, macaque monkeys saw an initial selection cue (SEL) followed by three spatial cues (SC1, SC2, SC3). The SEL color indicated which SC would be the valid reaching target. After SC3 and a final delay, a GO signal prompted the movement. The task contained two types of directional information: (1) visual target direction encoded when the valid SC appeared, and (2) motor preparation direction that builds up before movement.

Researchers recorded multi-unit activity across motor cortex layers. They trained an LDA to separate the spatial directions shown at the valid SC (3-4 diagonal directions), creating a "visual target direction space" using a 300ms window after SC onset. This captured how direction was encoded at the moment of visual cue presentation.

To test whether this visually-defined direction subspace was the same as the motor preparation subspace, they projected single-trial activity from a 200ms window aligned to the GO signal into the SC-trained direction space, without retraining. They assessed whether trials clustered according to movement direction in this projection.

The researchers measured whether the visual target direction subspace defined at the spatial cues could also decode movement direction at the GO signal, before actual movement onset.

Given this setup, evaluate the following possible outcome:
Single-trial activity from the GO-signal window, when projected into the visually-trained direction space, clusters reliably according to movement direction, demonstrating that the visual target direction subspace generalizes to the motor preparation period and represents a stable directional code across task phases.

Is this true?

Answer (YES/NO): NO